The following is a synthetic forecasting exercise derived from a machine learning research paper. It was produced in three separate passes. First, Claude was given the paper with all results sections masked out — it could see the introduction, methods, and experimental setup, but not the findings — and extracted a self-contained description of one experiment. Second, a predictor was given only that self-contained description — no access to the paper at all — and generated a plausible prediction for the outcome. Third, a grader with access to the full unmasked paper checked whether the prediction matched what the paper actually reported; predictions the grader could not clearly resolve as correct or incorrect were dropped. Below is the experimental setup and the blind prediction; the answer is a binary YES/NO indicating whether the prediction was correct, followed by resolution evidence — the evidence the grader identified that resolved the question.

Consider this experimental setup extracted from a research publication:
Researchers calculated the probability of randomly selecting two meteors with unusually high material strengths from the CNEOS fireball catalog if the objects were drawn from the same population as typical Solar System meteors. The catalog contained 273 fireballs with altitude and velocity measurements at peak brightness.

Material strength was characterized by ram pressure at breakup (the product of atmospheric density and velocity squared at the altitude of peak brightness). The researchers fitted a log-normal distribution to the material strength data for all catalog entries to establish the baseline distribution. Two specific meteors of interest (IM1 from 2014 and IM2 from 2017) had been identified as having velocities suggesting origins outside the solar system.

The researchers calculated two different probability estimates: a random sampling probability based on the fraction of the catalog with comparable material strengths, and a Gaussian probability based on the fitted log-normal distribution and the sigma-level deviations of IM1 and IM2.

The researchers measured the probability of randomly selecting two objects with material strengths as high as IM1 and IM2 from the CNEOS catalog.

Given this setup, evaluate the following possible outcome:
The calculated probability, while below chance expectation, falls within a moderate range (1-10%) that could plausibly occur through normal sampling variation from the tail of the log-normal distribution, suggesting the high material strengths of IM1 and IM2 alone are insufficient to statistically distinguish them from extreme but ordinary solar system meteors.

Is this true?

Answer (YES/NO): NO